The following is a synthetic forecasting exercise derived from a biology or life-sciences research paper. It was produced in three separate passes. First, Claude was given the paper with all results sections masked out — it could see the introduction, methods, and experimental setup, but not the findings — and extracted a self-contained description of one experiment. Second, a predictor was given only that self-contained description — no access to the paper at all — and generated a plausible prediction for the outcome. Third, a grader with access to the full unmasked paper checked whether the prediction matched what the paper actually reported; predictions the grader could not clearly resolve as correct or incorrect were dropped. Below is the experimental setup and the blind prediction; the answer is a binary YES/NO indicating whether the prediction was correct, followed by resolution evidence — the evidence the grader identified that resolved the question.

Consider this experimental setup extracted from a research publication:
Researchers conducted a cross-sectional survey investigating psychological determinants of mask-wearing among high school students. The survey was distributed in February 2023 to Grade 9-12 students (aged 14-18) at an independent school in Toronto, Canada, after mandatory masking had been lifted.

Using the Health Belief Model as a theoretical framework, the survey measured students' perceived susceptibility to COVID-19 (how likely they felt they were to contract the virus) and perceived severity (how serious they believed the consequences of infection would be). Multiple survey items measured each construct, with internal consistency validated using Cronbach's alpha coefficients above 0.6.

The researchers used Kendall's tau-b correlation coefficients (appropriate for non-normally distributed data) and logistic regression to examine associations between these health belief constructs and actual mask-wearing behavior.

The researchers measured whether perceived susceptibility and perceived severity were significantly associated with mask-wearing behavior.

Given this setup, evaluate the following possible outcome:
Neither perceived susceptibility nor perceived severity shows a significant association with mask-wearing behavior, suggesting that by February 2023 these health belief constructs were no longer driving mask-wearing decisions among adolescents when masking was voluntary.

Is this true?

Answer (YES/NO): NO